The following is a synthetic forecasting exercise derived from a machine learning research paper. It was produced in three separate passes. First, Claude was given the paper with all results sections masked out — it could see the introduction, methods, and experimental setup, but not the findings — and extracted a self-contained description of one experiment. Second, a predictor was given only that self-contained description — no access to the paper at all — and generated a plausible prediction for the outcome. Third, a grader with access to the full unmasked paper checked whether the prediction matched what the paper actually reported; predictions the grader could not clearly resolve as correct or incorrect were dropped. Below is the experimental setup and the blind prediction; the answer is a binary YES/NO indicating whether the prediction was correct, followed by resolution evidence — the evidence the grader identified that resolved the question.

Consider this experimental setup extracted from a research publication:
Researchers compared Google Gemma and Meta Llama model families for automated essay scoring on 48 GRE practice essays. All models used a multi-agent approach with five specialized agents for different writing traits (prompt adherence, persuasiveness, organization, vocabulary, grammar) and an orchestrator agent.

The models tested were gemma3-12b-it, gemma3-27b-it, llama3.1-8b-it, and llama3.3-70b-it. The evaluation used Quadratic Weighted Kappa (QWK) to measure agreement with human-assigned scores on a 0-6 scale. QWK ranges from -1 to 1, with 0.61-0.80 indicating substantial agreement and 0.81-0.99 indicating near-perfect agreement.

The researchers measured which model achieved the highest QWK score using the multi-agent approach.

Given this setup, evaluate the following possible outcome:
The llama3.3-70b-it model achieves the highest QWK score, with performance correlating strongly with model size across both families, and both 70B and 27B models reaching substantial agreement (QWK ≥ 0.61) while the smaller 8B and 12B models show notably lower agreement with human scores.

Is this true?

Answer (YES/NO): NO